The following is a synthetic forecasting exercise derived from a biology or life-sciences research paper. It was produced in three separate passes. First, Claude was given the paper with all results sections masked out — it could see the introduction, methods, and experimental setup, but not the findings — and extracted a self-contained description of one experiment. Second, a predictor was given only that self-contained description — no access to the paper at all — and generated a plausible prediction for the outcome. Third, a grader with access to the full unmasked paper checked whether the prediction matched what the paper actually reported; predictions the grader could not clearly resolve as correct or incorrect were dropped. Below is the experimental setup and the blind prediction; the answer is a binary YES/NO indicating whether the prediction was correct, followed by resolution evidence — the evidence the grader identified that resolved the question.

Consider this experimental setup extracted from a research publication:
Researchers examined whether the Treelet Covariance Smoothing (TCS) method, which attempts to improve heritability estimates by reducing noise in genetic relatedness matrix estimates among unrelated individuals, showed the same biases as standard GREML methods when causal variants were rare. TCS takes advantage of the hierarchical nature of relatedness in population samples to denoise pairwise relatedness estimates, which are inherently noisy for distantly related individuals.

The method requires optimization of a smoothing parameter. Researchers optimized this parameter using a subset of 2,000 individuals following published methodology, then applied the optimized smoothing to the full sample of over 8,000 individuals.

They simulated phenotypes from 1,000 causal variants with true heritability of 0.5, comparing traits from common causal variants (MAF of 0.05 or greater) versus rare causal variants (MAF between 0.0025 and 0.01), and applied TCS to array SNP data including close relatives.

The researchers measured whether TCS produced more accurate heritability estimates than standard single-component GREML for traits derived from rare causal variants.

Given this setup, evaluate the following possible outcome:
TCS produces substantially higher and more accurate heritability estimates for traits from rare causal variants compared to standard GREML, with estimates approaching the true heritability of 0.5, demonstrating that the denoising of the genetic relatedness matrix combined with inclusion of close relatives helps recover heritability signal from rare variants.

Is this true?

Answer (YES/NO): NO